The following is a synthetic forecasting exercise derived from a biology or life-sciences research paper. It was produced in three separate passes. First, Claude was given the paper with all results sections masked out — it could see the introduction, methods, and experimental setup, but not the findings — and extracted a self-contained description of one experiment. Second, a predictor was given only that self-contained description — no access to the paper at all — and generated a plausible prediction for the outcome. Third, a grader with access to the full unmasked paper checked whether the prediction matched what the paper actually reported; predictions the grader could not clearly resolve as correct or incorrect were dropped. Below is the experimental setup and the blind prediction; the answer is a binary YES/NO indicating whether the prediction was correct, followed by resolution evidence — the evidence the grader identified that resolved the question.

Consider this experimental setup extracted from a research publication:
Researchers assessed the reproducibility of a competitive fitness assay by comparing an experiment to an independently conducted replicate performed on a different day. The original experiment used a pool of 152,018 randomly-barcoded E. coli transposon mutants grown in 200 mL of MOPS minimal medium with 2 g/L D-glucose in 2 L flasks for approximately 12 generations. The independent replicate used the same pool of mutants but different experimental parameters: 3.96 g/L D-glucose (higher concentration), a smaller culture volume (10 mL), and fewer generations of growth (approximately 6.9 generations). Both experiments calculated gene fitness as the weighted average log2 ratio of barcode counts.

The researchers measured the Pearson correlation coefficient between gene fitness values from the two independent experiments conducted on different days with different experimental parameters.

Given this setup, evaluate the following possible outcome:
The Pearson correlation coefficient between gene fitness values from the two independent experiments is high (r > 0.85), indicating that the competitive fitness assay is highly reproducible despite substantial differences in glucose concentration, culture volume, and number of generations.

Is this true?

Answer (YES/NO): YES